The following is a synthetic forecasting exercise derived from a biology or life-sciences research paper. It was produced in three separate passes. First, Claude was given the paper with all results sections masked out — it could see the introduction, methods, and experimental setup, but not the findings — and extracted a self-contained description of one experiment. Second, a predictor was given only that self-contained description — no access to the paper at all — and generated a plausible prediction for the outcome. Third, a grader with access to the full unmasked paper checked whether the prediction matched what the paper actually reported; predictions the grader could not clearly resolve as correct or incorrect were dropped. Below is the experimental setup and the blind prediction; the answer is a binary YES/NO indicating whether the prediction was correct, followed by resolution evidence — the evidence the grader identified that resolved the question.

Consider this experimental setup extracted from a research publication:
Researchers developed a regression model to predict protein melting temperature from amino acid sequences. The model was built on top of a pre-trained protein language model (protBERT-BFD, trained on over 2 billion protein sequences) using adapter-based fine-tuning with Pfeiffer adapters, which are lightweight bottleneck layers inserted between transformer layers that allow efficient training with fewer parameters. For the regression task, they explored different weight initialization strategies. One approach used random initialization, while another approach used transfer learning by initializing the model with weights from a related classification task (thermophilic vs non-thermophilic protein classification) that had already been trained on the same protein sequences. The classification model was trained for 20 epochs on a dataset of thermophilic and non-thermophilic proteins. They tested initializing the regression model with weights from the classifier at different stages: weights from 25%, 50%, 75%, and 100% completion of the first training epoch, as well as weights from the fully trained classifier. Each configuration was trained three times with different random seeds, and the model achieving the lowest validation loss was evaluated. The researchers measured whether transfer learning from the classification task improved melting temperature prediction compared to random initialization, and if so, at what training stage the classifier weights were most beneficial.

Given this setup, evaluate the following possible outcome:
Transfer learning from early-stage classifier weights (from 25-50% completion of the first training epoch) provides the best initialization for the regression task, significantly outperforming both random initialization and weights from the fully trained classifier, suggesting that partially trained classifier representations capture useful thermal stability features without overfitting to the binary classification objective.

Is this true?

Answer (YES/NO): NO